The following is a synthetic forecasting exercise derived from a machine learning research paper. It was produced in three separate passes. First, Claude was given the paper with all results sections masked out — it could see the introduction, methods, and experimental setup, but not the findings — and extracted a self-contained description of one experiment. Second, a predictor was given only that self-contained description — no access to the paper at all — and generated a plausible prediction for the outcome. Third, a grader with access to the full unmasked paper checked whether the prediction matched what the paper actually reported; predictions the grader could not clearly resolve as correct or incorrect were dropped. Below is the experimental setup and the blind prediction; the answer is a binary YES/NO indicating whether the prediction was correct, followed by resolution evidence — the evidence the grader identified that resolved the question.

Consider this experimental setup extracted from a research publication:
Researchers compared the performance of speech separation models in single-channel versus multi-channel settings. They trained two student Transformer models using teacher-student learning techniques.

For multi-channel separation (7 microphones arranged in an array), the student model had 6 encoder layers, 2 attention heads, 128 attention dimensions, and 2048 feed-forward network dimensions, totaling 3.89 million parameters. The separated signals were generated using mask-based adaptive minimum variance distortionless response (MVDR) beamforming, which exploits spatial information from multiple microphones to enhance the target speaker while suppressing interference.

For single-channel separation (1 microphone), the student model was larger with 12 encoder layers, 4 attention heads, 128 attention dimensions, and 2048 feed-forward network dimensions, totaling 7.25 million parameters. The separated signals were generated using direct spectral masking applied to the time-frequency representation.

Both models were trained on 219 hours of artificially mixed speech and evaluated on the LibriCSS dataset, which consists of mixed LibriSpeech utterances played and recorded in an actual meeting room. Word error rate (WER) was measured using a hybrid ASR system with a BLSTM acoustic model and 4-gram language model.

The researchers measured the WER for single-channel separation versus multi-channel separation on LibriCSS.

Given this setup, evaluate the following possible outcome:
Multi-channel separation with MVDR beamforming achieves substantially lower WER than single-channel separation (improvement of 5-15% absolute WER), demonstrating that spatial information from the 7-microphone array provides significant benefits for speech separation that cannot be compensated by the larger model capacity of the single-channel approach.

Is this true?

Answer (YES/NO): NO